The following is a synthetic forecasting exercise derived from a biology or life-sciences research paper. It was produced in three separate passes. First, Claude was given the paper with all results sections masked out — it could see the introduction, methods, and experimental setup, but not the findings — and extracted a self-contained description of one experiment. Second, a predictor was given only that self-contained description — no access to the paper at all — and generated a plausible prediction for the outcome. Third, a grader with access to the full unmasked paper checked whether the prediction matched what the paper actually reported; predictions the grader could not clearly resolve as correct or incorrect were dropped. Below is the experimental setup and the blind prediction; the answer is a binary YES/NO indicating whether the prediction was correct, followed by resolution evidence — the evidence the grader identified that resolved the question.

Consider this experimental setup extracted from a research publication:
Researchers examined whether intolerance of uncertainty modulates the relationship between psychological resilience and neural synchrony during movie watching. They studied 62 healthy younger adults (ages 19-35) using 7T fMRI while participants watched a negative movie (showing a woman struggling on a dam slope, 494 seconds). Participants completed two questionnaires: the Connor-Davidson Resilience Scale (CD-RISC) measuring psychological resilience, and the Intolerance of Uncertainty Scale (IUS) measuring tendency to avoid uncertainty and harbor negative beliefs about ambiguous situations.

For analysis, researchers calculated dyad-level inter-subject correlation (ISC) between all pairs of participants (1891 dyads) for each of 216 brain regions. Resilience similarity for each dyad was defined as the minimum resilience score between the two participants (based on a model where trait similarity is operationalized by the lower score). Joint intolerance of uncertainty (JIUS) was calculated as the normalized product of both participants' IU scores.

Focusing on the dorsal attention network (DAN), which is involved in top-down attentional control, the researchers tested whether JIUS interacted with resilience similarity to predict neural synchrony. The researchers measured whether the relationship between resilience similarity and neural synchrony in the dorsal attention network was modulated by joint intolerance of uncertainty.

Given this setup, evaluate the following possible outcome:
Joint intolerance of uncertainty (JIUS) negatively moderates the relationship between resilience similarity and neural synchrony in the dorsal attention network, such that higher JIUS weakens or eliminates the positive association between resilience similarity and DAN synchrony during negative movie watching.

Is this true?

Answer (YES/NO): YES